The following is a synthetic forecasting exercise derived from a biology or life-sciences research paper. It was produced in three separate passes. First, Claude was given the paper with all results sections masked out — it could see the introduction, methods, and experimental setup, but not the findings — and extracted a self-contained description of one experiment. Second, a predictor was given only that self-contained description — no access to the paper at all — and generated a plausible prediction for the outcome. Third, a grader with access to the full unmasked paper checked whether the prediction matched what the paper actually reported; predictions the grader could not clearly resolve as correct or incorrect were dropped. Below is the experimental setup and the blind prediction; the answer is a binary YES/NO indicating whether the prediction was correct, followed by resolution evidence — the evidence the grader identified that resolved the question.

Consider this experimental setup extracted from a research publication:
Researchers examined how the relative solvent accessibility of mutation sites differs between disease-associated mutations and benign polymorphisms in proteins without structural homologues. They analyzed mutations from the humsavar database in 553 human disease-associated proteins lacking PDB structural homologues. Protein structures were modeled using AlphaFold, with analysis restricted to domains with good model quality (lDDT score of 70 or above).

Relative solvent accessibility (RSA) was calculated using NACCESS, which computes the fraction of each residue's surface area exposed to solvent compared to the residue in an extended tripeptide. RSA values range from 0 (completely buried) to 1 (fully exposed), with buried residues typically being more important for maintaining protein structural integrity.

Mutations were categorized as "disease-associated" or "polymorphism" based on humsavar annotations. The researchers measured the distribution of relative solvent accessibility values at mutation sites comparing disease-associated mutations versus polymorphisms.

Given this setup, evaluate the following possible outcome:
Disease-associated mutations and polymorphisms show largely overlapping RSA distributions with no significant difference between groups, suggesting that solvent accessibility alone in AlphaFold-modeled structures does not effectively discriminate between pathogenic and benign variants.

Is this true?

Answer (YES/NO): NO